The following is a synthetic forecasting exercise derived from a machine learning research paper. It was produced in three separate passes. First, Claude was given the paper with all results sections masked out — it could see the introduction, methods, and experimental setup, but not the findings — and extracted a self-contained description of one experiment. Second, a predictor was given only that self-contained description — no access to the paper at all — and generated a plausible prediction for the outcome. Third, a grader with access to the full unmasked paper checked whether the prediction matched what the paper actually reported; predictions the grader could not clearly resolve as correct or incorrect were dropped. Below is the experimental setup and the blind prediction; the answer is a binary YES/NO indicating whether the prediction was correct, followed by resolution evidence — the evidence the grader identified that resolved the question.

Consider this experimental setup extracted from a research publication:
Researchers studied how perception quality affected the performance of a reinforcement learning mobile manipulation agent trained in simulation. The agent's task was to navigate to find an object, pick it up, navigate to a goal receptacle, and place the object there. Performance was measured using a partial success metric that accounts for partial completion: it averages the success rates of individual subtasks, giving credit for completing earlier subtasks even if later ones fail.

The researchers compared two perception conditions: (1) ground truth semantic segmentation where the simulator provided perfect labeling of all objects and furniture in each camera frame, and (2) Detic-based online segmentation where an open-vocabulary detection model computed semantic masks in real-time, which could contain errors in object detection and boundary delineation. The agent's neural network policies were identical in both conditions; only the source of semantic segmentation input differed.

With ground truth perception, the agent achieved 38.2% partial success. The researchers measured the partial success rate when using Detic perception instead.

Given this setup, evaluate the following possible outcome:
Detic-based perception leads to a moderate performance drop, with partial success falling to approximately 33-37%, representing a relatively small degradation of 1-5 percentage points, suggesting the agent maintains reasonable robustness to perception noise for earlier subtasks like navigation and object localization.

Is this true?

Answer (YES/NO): NO